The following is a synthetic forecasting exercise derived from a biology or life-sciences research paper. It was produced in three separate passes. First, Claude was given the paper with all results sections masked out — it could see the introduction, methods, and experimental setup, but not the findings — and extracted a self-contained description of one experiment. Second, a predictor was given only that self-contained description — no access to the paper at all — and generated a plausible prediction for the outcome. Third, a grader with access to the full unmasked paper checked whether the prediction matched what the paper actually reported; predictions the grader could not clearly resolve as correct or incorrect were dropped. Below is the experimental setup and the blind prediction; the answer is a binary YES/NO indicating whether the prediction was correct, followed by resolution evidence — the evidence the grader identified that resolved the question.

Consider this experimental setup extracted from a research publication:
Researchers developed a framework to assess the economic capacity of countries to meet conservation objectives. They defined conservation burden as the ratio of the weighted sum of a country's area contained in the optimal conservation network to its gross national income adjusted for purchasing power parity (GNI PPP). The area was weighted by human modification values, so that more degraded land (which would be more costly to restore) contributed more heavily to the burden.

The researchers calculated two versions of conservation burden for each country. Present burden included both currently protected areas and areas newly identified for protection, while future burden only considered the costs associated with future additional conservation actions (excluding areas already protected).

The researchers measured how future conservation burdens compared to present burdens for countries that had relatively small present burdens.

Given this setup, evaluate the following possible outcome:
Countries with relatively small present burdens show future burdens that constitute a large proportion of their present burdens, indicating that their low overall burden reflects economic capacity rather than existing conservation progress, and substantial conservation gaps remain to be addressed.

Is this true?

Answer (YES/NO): NO